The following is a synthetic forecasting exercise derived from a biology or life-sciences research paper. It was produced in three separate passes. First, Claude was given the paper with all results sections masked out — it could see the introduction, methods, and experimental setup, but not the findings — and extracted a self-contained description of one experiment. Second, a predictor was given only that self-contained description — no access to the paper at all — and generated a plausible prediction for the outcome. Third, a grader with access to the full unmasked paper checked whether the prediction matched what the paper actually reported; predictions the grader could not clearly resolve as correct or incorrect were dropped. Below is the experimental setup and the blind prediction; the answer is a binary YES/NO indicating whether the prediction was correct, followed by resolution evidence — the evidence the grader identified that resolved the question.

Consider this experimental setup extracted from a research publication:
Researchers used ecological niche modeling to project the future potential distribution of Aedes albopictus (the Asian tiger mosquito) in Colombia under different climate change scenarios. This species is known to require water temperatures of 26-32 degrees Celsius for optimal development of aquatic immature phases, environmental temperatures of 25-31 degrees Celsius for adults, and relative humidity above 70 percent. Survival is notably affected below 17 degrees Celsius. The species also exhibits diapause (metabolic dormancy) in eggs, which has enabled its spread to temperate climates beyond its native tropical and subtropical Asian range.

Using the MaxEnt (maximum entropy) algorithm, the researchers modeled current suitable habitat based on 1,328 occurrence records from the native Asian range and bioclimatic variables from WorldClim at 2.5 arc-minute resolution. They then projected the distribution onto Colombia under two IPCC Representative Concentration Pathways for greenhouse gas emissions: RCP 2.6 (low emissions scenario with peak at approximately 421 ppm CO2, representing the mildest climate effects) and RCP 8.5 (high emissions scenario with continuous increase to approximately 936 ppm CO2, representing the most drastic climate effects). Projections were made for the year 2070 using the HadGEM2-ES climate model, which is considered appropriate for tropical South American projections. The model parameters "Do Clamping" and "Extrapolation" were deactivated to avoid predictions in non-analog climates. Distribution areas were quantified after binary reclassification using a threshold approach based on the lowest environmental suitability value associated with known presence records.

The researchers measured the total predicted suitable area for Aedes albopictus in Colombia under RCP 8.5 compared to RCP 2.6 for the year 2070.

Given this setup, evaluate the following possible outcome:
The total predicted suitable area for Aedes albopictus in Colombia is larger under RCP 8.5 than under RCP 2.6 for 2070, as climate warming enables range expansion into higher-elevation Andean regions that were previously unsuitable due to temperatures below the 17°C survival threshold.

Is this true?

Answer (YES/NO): NO